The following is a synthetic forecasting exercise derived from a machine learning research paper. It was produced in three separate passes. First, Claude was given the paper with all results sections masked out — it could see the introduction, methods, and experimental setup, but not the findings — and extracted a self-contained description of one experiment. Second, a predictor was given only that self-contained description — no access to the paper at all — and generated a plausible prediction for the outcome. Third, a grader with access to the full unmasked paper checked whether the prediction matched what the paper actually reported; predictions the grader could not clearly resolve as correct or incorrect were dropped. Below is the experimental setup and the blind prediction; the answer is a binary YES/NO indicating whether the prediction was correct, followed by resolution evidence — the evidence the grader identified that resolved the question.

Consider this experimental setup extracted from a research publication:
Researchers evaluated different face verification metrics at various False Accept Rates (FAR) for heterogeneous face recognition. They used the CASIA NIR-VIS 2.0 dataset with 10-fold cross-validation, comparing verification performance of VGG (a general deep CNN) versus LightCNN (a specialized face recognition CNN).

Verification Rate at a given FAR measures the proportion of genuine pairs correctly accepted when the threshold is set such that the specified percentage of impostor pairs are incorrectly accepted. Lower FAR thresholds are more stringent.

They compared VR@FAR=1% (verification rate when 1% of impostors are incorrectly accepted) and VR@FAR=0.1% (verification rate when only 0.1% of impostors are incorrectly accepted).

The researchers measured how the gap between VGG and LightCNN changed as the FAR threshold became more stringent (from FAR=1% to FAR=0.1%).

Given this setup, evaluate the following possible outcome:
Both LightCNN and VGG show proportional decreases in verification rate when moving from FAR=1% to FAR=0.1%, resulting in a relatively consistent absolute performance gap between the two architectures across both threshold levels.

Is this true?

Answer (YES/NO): NO